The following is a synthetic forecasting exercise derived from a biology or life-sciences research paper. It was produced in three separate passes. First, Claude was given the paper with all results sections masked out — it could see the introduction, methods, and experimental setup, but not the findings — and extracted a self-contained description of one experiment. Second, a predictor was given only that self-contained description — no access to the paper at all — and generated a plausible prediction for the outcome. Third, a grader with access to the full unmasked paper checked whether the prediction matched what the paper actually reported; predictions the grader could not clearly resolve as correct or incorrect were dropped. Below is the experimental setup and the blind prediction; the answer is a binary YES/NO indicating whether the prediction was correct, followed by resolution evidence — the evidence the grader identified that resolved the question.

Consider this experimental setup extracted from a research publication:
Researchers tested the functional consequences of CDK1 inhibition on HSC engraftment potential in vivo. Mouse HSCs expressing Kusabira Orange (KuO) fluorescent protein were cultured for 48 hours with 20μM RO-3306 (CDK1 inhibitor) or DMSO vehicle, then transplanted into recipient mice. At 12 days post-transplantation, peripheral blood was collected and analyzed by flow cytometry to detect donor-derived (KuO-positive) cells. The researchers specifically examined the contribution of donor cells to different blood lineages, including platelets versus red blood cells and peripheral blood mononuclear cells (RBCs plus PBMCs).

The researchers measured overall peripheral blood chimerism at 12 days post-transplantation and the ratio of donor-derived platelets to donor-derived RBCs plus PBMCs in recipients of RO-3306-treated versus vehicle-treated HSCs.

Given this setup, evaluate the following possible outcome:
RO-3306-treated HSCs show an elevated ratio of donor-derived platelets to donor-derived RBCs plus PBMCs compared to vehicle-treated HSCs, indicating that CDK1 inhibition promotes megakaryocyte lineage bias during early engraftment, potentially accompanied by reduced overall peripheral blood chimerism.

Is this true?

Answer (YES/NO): YES